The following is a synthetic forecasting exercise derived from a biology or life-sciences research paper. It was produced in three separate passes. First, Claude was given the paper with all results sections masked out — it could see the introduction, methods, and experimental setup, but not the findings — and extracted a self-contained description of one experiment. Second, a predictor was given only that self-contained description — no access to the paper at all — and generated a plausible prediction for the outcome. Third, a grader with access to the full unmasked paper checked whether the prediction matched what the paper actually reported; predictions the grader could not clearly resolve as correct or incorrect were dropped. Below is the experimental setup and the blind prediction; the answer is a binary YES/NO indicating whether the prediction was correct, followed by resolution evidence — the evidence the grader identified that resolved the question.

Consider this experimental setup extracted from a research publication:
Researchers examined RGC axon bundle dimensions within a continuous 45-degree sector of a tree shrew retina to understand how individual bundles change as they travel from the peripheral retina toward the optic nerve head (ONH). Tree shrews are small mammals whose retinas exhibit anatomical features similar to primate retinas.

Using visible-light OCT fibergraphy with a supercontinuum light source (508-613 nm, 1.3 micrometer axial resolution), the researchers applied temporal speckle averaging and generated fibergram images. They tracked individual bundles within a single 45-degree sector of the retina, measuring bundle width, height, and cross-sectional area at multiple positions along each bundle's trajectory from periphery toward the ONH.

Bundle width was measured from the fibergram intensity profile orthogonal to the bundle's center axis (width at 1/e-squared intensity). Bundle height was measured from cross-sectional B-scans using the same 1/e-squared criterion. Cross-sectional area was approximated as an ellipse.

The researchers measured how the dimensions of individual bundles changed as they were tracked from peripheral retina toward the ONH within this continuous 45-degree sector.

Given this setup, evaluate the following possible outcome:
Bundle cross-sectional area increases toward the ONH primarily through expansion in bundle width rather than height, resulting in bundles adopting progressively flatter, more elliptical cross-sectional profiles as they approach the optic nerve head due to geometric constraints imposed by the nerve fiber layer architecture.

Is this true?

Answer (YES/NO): NO